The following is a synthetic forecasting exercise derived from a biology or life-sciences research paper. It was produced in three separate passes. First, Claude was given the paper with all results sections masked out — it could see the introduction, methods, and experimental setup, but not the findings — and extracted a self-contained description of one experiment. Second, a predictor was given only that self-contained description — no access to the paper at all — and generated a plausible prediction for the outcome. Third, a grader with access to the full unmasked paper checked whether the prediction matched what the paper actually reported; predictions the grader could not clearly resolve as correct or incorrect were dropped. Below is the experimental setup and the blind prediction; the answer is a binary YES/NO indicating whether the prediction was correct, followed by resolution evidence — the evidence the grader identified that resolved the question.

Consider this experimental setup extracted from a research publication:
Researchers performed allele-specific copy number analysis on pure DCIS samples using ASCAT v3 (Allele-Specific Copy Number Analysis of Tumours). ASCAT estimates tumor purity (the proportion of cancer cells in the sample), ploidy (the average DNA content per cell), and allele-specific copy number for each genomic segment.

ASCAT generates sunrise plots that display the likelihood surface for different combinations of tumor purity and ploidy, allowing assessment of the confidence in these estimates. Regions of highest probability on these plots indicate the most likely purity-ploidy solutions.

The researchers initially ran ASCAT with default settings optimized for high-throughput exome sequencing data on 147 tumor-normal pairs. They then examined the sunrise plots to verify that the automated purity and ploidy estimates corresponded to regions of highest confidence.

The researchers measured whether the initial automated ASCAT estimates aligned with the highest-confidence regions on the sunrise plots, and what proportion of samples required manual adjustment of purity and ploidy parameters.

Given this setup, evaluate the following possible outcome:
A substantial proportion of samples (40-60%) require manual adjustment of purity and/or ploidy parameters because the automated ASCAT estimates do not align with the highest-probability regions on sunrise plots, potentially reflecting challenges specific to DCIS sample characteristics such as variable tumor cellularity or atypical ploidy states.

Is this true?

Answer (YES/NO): NO